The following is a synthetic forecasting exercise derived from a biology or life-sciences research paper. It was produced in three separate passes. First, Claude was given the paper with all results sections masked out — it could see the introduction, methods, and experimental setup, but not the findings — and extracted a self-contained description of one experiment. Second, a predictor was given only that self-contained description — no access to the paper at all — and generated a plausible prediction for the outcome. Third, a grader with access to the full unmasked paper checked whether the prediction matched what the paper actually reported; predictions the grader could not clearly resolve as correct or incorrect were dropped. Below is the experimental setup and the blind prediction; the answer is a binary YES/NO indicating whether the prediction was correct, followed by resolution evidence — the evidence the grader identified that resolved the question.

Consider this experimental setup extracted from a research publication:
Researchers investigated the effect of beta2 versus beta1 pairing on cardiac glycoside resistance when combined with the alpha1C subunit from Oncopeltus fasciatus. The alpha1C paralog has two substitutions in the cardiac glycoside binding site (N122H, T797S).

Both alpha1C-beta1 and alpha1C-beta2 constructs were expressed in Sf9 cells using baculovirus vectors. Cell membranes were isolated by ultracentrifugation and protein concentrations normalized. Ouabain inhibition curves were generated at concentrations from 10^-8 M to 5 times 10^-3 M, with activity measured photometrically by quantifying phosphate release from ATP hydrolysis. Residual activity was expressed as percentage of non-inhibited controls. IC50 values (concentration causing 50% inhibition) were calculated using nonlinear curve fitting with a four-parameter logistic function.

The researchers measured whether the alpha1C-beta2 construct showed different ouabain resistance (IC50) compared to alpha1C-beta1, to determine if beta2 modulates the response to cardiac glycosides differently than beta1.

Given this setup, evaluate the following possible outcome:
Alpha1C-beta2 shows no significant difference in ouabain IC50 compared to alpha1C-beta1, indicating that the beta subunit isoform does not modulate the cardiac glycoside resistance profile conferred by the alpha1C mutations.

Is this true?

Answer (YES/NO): NO